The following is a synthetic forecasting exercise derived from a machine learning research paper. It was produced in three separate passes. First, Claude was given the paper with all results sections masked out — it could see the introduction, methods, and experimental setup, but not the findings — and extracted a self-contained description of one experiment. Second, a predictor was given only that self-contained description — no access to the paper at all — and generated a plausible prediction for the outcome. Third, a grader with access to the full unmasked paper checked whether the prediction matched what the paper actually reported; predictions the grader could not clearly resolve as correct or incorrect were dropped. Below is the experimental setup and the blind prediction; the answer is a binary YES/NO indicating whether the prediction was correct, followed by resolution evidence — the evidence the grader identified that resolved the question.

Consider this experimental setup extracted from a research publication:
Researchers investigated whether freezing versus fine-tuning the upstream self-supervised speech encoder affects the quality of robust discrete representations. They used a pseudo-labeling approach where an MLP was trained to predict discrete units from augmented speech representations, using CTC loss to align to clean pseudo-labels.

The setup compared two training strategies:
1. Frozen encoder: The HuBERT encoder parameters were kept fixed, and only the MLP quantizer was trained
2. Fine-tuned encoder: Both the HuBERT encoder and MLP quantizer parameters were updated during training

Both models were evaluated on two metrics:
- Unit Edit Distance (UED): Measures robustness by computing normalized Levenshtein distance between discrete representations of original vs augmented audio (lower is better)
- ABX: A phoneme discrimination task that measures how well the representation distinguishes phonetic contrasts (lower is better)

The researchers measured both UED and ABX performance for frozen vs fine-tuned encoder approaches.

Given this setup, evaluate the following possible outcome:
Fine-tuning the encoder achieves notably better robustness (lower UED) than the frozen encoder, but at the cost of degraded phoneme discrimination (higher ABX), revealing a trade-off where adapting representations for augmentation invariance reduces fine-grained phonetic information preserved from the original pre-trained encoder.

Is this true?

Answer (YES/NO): YES